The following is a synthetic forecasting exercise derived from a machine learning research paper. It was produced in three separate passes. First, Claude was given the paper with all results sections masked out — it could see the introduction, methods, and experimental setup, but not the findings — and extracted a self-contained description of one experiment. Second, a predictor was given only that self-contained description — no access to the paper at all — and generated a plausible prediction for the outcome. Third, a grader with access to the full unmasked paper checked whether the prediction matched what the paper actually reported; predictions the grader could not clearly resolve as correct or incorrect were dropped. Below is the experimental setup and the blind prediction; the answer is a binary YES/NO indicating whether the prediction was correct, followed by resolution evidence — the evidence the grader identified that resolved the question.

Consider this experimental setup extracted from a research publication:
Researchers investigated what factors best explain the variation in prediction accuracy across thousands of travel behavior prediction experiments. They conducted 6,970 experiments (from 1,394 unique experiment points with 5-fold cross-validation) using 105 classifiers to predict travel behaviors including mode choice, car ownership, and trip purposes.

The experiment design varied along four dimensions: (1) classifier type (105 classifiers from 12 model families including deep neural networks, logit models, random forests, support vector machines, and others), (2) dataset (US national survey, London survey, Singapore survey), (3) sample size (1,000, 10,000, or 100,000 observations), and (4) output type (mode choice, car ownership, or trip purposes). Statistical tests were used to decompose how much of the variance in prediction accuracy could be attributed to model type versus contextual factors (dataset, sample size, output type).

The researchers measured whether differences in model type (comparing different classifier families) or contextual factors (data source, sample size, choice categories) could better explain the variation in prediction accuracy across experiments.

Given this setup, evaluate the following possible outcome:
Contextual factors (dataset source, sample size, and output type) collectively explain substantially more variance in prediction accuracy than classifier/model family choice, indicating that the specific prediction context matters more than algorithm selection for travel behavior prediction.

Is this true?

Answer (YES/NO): YES